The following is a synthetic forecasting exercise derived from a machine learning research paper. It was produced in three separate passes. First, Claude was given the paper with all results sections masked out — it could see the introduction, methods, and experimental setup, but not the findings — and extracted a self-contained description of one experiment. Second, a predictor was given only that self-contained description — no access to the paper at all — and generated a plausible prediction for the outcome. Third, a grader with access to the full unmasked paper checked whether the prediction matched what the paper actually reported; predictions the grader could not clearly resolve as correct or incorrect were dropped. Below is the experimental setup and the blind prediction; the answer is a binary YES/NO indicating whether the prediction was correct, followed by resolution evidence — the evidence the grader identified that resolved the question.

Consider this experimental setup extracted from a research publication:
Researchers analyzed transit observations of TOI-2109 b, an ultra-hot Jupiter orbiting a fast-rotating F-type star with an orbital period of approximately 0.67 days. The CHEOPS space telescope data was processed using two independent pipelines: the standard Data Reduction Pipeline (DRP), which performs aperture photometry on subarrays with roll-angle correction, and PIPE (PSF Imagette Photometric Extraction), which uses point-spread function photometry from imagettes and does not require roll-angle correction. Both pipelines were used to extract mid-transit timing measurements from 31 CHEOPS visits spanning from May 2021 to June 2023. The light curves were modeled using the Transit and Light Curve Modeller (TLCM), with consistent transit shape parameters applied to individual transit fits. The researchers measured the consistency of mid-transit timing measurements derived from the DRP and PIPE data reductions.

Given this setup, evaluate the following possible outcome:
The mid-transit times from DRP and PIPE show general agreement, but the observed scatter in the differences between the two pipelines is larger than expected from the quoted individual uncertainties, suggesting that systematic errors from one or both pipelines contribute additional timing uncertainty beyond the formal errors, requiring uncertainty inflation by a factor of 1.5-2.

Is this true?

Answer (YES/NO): NO